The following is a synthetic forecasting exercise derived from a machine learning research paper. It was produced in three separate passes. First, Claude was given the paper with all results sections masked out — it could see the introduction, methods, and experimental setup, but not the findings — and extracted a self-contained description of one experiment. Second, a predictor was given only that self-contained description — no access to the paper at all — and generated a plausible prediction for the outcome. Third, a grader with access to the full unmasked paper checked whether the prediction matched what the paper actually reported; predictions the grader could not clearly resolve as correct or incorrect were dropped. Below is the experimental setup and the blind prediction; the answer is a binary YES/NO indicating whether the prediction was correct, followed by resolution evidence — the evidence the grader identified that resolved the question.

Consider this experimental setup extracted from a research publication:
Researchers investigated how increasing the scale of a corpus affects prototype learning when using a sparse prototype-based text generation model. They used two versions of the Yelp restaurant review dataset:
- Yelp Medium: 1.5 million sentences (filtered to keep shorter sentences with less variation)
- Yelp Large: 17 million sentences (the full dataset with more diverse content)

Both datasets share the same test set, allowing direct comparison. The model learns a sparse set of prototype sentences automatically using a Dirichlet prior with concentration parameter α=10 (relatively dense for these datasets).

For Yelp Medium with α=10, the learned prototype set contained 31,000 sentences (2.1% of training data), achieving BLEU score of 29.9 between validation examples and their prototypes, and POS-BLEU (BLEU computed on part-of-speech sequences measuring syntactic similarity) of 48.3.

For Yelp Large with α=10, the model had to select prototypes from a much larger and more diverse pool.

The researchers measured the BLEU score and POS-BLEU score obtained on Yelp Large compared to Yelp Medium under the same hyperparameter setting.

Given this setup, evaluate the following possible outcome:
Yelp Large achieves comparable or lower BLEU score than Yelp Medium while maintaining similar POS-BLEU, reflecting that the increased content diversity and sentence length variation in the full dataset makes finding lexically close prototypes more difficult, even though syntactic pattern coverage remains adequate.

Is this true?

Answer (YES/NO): NO